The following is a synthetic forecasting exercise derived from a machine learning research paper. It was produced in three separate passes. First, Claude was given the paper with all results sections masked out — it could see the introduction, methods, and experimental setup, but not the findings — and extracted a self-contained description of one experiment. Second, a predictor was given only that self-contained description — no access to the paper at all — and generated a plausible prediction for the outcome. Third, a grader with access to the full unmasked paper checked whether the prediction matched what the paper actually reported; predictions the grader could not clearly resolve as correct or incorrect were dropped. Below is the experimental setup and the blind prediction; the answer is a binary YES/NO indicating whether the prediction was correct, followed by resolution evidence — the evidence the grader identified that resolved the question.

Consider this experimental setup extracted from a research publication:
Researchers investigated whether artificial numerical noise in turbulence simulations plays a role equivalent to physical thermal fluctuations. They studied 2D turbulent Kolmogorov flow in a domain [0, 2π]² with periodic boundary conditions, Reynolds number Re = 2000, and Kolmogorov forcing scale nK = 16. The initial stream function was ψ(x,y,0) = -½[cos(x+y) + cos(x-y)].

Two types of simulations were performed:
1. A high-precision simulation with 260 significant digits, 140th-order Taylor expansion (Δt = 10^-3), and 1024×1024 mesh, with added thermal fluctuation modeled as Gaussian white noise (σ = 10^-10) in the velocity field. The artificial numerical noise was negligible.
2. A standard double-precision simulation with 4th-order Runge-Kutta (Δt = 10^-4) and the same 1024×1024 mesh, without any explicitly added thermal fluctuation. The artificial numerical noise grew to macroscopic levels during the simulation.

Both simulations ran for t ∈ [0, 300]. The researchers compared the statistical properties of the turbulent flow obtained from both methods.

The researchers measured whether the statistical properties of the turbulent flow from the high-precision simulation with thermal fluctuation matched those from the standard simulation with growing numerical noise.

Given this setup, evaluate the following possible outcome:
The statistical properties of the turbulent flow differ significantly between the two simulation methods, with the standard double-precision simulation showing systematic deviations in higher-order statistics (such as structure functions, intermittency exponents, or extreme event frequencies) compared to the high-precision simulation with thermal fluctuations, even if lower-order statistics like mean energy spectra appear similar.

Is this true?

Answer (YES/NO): NO